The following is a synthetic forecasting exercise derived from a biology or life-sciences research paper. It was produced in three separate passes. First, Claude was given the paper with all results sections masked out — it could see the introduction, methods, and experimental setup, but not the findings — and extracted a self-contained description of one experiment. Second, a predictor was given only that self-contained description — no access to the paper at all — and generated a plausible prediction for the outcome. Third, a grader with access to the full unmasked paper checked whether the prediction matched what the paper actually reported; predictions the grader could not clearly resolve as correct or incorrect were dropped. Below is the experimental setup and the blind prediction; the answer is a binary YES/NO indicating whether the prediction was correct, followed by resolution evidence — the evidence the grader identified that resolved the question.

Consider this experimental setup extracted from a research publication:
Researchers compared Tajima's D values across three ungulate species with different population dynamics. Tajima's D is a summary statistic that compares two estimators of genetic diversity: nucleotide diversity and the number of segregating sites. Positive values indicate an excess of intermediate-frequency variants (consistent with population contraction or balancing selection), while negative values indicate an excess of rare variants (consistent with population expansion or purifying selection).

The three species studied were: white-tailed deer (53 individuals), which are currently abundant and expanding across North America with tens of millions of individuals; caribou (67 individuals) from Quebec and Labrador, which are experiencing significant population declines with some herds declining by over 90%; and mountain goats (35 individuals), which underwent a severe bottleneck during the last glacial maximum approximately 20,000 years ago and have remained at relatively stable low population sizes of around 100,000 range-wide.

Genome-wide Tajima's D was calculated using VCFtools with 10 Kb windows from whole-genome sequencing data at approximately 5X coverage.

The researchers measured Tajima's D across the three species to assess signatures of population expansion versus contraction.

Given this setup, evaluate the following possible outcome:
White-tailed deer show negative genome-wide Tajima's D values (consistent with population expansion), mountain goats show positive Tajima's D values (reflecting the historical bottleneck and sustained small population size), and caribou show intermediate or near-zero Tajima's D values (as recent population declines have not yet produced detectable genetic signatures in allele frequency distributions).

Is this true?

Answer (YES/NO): YES